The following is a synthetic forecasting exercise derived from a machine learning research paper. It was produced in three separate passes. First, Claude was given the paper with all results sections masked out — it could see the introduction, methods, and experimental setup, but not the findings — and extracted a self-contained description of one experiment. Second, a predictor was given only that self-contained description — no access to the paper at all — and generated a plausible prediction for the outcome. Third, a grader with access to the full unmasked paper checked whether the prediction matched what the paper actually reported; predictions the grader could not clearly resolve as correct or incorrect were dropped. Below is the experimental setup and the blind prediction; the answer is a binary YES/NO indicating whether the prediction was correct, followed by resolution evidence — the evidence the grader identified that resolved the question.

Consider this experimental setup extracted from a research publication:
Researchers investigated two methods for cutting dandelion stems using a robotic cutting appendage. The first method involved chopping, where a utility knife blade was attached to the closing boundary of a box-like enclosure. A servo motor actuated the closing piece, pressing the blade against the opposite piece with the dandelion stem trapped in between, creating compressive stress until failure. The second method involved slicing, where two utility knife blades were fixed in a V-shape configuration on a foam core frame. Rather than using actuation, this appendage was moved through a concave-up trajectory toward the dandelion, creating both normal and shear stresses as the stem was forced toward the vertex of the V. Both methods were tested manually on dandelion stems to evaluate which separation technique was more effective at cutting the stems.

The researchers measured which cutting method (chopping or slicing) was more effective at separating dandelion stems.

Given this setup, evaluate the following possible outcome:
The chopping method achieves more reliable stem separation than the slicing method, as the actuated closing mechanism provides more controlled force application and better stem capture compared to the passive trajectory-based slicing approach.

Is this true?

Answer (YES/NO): NO